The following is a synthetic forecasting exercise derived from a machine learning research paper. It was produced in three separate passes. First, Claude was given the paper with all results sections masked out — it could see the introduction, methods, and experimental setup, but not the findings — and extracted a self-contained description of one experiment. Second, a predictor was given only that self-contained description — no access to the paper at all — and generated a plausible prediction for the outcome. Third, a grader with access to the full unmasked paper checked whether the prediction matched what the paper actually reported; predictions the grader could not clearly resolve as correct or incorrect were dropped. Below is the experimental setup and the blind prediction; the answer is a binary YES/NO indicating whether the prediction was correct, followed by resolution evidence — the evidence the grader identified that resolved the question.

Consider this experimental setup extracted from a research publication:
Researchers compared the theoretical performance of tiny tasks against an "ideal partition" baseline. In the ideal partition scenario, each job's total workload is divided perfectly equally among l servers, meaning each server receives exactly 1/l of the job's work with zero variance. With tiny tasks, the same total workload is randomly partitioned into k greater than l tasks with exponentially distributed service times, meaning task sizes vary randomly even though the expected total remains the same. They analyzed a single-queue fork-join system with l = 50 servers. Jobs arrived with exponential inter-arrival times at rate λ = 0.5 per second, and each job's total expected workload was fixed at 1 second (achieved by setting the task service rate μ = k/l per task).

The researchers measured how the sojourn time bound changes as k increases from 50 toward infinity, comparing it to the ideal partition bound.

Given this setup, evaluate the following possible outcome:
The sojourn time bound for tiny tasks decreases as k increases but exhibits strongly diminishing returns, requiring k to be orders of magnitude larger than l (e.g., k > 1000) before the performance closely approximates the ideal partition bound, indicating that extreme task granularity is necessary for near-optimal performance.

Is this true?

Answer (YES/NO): NO